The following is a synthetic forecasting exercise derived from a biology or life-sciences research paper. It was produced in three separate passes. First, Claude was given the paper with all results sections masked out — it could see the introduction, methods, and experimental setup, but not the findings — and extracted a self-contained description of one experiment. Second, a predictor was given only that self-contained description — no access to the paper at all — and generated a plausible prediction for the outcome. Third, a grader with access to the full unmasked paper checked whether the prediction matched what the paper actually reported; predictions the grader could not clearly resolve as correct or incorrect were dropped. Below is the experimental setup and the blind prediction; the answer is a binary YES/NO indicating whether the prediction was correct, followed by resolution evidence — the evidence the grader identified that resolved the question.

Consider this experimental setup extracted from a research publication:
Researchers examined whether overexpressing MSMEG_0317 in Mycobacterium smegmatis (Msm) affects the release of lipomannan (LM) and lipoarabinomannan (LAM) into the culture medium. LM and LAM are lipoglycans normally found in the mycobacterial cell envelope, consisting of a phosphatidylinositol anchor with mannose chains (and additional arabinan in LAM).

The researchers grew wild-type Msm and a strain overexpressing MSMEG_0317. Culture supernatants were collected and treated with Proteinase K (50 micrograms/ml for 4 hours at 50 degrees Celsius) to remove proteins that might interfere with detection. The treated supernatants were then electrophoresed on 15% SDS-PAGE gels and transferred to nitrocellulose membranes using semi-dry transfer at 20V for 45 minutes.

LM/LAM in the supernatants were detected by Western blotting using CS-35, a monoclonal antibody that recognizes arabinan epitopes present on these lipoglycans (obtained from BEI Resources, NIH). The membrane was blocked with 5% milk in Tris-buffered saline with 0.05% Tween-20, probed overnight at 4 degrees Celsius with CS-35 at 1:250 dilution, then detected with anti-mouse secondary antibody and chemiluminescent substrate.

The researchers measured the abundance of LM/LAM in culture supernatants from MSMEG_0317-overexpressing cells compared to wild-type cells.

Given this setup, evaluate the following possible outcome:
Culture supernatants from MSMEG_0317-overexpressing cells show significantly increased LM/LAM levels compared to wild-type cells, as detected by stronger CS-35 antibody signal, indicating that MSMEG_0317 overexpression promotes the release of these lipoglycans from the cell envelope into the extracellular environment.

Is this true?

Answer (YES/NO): YES